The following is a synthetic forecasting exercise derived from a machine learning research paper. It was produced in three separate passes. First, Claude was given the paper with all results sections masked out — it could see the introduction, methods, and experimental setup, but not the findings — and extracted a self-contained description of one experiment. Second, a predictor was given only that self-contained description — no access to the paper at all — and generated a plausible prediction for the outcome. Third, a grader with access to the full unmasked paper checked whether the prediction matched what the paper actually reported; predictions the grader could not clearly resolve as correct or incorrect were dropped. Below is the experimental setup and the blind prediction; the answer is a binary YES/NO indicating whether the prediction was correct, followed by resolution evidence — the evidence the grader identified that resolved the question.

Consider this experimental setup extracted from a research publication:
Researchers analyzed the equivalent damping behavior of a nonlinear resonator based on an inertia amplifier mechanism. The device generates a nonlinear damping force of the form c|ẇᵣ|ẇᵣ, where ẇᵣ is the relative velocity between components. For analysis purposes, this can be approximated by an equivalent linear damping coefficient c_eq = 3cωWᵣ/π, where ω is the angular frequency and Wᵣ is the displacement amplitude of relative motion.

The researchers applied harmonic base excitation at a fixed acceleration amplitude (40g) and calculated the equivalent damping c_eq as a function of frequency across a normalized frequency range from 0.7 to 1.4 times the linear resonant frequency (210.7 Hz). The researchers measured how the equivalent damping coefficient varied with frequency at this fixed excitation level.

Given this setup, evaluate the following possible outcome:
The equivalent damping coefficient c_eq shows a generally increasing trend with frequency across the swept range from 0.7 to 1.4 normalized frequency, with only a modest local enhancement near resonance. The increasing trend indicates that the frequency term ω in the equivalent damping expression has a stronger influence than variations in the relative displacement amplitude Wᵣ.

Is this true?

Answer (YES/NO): NO